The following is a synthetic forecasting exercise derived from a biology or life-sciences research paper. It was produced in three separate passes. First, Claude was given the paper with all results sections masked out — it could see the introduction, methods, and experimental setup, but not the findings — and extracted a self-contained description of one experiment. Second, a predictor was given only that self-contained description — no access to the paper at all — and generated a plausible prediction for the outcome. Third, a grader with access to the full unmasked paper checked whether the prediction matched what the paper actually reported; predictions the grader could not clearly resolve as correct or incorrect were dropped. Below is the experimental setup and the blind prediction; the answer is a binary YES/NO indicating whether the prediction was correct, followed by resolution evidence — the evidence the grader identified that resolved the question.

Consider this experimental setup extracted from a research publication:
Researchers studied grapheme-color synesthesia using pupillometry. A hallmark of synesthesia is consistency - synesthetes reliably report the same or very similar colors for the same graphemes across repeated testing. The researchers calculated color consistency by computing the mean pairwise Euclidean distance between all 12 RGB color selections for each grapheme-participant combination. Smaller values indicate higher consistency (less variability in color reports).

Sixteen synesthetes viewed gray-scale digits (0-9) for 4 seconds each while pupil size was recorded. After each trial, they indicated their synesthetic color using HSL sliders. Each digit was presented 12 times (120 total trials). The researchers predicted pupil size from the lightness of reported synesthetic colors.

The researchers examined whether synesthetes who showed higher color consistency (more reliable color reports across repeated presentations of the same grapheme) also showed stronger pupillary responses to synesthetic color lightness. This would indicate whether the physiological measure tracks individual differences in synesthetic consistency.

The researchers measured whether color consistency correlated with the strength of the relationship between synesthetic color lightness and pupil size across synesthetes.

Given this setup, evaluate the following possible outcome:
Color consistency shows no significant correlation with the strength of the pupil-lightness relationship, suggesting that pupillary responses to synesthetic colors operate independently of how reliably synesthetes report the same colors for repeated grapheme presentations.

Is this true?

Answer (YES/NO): YES